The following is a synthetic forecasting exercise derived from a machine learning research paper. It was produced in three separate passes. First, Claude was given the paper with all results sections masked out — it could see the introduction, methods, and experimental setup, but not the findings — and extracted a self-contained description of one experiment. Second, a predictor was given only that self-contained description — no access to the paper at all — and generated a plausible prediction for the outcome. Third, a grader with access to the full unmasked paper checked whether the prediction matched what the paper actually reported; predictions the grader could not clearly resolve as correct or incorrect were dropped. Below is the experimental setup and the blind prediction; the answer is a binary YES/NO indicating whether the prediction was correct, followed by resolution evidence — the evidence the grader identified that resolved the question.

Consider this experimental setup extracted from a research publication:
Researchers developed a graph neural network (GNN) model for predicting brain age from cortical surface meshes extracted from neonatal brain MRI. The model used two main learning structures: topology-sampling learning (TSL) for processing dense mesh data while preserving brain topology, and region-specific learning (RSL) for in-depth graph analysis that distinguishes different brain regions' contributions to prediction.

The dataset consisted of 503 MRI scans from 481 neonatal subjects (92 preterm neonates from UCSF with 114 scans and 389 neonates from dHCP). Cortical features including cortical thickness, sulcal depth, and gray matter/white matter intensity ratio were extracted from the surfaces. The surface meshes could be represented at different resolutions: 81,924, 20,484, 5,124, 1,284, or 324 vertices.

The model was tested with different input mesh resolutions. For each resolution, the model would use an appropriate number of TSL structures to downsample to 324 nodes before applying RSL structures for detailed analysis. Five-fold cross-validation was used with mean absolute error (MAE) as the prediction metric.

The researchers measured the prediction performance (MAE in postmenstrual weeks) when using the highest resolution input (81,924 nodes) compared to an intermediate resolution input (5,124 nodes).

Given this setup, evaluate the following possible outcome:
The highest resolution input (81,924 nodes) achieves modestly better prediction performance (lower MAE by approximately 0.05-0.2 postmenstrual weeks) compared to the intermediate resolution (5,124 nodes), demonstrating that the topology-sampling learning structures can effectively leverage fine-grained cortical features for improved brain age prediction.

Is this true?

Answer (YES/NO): NO